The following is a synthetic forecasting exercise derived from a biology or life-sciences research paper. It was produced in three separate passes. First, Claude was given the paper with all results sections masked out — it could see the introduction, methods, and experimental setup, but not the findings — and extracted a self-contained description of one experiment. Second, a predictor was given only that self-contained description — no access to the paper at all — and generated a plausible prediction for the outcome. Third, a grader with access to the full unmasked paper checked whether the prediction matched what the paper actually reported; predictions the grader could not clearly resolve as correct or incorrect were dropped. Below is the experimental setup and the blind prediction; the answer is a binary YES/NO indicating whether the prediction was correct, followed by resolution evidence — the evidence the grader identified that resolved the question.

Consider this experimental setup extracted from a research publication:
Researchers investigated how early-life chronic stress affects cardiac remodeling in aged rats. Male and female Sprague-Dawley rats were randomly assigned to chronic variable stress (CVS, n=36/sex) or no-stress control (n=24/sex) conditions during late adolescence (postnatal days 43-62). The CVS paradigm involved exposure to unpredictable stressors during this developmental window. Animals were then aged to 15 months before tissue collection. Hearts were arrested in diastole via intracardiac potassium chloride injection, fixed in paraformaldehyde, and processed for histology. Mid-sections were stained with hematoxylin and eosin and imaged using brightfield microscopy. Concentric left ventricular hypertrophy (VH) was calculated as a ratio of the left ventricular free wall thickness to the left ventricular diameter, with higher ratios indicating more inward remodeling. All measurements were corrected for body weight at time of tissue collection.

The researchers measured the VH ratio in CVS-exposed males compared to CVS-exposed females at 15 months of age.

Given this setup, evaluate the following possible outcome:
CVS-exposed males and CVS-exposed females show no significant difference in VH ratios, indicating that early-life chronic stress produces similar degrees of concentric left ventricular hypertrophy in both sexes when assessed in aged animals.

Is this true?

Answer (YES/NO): NO